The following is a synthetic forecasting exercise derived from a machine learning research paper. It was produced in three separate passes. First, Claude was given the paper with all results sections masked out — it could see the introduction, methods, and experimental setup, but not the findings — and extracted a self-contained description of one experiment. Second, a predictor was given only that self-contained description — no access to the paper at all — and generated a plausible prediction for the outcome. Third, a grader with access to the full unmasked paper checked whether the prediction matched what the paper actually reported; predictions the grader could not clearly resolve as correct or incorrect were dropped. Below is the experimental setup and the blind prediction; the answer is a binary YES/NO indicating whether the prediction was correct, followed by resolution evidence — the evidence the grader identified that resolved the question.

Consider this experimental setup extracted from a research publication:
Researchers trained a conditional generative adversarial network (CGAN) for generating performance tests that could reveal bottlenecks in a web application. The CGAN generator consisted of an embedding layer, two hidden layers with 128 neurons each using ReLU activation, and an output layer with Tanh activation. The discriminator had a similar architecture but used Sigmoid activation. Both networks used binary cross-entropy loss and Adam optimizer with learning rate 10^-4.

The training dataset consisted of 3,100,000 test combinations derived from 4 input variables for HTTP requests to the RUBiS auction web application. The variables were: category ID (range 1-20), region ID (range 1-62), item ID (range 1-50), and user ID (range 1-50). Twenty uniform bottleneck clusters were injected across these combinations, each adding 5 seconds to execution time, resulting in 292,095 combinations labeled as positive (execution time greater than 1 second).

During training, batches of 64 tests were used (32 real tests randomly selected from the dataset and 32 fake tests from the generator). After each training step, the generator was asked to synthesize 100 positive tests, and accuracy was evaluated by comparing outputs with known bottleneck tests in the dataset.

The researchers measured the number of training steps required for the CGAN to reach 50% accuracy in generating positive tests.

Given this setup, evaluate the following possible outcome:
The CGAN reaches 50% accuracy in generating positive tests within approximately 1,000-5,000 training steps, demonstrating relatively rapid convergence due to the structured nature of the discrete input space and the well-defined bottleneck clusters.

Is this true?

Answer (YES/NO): NO